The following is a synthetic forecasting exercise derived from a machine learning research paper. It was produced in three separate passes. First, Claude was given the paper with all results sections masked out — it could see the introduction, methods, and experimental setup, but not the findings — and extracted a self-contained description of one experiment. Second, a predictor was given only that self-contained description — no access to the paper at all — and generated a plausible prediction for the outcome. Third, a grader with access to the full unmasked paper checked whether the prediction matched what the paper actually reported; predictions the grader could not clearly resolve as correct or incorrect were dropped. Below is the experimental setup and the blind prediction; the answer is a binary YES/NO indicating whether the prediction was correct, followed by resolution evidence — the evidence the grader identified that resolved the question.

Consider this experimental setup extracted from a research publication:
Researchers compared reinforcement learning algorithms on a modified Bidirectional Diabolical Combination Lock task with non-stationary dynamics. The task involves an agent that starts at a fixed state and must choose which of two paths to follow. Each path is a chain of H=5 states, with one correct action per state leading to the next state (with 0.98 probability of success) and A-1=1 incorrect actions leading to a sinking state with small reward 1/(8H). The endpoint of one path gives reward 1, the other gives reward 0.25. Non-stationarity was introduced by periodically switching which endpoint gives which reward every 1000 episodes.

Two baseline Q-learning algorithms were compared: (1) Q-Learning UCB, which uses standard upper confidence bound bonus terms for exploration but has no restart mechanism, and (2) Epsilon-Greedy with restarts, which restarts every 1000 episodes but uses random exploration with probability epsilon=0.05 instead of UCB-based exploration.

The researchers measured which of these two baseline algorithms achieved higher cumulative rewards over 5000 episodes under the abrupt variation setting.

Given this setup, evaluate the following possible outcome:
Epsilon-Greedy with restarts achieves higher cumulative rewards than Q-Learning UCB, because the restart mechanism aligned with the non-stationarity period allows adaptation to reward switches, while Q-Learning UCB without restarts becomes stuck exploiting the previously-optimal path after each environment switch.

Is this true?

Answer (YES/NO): NO